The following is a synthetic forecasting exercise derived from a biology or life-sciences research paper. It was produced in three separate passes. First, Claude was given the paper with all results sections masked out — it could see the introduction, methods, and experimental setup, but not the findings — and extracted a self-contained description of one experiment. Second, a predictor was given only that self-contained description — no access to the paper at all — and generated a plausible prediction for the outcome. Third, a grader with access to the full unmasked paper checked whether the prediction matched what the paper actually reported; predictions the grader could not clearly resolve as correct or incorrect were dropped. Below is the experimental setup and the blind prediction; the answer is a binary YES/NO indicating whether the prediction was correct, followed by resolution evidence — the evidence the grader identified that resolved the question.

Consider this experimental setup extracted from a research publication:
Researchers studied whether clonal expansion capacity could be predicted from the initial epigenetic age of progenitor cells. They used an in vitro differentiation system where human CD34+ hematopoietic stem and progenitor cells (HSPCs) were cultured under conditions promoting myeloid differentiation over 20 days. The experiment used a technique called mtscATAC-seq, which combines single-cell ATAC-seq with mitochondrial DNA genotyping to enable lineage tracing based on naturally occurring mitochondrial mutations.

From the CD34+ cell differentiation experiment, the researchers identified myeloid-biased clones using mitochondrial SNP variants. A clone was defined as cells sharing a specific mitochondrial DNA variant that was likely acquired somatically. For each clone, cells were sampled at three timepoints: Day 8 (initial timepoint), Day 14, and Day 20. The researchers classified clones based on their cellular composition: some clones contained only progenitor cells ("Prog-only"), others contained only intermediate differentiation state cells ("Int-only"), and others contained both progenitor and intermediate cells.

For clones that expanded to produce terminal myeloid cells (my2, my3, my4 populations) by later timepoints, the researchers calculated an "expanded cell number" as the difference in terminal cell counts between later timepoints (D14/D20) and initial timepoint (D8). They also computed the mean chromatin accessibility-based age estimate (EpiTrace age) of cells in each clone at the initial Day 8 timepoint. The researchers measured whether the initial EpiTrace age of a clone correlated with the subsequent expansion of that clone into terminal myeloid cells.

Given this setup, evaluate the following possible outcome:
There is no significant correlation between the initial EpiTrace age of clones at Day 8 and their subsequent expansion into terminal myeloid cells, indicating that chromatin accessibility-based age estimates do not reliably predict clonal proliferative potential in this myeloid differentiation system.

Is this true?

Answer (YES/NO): NO